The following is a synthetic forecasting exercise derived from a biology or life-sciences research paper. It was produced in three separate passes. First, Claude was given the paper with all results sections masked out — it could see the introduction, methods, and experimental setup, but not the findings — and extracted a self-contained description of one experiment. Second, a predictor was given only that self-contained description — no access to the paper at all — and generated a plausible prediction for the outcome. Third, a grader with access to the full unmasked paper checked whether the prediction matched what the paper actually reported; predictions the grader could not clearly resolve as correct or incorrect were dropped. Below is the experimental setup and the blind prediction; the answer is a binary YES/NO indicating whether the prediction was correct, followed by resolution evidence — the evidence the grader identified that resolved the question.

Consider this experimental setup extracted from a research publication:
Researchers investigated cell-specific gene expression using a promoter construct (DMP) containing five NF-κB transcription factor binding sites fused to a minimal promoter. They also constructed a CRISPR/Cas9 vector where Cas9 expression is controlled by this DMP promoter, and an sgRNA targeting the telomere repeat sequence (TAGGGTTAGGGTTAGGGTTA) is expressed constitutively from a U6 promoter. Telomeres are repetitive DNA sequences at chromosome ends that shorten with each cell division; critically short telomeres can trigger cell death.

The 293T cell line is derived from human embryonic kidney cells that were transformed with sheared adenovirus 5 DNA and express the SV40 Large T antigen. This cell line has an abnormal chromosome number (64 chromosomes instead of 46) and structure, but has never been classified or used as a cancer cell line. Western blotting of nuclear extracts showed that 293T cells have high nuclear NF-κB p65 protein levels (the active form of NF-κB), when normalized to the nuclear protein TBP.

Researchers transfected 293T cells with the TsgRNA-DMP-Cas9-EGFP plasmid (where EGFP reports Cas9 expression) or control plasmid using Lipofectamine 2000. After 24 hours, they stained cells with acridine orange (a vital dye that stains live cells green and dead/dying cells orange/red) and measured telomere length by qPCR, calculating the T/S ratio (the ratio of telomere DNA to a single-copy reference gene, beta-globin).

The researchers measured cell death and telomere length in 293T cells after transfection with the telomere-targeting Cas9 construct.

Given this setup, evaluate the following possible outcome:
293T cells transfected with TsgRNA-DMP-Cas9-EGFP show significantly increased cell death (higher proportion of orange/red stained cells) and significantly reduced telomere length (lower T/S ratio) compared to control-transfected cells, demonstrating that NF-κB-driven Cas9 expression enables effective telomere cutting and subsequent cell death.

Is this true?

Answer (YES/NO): NO